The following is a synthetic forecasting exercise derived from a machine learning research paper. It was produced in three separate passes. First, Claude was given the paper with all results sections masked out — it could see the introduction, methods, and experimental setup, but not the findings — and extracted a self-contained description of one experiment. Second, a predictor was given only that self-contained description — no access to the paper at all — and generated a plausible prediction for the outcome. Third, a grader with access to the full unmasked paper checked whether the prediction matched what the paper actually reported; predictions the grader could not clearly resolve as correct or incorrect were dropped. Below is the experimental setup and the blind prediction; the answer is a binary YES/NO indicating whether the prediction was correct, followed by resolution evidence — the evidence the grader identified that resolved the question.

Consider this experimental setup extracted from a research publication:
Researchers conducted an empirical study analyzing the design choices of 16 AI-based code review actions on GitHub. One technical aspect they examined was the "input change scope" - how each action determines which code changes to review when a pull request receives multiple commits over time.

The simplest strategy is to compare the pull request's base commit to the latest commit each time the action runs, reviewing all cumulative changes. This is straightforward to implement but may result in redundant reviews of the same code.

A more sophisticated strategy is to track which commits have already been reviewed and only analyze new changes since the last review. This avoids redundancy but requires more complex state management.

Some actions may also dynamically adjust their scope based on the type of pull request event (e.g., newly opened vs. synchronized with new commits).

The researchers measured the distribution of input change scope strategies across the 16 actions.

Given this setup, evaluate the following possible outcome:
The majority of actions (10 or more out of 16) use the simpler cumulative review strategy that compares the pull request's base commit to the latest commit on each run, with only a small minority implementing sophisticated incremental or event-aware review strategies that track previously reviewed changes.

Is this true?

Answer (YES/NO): YES